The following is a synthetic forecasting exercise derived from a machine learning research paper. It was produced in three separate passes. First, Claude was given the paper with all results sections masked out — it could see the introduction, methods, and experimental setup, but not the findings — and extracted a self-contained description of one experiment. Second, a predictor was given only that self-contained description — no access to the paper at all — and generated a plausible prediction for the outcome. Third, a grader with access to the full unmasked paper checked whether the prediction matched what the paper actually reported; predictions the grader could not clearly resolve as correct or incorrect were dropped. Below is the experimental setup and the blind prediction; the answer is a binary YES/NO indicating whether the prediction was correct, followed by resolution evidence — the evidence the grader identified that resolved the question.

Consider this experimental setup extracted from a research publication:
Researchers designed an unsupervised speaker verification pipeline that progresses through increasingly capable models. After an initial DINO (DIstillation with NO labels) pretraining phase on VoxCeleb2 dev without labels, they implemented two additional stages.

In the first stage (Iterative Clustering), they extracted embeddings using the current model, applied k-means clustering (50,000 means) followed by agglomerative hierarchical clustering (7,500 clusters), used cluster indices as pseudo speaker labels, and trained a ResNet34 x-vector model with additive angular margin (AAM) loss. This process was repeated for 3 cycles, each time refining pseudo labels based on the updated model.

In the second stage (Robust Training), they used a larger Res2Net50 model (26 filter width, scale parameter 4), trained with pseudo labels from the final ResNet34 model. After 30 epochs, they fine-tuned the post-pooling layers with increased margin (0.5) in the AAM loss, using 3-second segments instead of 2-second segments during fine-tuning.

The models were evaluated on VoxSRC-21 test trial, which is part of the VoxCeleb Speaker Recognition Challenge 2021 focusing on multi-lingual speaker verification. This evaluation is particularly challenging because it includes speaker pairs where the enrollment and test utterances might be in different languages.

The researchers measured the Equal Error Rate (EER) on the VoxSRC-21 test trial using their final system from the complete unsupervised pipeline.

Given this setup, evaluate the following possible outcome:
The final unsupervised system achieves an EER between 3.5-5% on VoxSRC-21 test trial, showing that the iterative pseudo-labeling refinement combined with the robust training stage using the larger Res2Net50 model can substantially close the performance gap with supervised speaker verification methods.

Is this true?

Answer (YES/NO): NO